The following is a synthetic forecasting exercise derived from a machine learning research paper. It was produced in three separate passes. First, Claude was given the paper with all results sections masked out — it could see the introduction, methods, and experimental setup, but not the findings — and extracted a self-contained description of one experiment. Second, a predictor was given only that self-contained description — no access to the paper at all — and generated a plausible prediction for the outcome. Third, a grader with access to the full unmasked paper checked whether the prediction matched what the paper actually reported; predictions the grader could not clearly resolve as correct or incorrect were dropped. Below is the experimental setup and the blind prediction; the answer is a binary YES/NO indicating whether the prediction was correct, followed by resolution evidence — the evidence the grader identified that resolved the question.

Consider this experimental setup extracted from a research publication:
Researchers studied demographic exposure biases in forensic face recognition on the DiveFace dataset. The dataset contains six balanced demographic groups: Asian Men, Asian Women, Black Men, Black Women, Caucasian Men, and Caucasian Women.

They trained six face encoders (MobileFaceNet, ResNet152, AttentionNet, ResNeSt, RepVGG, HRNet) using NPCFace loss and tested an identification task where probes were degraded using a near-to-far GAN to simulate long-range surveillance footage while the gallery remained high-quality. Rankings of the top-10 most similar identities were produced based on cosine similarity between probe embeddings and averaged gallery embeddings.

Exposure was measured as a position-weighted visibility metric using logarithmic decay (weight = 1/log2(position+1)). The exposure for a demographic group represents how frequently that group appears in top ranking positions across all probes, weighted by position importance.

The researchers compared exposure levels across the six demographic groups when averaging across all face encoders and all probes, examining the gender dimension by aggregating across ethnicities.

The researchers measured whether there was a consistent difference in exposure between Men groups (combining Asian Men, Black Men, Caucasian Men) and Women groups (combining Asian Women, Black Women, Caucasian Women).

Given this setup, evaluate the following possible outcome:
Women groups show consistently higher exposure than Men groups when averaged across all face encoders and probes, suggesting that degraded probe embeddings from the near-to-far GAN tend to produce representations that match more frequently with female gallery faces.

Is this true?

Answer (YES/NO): NO